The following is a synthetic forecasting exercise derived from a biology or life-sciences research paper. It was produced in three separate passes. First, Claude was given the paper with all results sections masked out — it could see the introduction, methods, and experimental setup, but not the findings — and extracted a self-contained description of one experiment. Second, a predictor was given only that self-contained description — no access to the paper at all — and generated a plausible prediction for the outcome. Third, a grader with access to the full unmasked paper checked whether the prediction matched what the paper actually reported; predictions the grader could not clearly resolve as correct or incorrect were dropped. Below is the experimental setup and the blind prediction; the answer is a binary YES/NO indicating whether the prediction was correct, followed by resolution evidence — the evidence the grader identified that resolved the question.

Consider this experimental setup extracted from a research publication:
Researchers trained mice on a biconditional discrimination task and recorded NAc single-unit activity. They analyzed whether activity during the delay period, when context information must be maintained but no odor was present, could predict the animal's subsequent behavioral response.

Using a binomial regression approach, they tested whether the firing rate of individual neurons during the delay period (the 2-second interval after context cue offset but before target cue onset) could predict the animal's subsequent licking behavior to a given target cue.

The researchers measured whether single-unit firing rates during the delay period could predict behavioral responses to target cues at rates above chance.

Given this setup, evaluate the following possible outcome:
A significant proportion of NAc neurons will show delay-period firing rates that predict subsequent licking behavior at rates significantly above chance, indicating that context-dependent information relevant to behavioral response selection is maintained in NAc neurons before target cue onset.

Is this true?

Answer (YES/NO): YES